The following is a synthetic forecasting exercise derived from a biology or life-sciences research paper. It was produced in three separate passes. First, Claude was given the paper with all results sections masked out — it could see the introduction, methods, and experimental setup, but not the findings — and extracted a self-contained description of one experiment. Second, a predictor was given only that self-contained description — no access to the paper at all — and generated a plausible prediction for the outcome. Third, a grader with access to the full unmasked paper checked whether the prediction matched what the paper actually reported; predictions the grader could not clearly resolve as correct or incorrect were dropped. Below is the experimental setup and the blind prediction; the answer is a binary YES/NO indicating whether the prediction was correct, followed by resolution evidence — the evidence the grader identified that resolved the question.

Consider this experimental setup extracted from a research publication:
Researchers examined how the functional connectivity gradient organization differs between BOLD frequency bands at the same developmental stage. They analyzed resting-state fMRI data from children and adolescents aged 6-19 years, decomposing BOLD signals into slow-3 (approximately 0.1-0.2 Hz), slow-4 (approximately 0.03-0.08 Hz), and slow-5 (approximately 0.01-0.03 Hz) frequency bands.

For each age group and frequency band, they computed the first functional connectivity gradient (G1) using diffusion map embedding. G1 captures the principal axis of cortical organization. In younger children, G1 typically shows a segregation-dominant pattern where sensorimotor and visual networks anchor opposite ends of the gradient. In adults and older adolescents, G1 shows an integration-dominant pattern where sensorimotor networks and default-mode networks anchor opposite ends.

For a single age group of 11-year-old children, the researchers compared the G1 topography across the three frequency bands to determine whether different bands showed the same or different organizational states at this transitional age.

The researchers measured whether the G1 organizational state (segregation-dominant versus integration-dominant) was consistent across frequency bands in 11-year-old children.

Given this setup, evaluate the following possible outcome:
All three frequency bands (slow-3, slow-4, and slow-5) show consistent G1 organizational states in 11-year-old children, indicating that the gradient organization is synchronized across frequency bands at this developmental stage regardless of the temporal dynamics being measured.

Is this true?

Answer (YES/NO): NO